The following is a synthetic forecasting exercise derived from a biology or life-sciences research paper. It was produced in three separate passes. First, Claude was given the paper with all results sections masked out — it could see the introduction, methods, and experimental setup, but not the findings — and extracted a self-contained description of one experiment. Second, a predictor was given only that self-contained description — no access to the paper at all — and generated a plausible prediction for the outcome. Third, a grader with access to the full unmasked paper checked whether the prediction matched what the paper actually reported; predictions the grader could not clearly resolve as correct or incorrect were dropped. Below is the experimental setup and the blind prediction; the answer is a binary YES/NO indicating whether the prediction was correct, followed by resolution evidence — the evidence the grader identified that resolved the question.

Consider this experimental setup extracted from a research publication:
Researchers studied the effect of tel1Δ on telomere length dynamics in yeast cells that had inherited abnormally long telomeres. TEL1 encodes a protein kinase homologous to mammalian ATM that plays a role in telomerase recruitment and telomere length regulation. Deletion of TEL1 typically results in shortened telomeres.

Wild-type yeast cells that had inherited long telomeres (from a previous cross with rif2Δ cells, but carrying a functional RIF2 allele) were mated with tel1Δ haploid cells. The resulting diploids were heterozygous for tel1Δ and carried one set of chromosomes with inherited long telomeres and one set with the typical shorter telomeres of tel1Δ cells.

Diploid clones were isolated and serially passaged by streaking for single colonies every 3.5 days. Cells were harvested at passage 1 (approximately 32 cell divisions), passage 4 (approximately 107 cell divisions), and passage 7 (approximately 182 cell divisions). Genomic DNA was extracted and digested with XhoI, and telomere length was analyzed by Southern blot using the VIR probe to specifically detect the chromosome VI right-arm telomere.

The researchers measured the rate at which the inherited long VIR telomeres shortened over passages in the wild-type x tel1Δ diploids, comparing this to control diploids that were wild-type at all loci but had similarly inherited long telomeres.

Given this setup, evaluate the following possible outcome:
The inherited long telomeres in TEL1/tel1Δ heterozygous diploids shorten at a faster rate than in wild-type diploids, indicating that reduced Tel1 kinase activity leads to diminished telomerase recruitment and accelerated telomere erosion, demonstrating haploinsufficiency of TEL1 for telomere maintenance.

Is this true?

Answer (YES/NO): NO